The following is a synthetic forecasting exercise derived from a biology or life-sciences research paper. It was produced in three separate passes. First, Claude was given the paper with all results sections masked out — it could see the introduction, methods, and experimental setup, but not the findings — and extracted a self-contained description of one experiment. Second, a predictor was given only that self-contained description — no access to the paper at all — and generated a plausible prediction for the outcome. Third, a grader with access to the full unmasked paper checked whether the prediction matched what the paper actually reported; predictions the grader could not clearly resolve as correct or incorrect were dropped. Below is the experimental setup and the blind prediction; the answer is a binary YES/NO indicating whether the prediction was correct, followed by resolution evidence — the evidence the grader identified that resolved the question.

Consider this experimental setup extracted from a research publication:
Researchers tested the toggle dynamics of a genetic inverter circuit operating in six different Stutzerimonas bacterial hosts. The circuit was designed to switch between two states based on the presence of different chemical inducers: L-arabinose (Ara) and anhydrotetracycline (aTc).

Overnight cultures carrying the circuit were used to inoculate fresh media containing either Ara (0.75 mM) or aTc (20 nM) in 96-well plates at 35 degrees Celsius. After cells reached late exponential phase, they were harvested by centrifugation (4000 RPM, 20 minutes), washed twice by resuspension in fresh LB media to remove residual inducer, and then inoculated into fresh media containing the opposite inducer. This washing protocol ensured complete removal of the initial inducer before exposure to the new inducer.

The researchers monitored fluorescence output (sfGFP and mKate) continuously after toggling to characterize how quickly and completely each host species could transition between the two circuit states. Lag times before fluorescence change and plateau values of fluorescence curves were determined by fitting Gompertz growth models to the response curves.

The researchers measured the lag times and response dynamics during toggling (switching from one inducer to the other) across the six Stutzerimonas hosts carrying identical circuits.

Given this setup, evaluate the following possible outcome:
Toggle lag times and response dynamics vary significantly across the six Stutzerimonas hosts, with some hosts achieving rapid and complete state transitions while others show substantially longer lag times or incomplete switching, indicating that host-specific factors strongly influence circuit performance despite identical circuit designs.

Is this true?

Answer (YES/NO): YES